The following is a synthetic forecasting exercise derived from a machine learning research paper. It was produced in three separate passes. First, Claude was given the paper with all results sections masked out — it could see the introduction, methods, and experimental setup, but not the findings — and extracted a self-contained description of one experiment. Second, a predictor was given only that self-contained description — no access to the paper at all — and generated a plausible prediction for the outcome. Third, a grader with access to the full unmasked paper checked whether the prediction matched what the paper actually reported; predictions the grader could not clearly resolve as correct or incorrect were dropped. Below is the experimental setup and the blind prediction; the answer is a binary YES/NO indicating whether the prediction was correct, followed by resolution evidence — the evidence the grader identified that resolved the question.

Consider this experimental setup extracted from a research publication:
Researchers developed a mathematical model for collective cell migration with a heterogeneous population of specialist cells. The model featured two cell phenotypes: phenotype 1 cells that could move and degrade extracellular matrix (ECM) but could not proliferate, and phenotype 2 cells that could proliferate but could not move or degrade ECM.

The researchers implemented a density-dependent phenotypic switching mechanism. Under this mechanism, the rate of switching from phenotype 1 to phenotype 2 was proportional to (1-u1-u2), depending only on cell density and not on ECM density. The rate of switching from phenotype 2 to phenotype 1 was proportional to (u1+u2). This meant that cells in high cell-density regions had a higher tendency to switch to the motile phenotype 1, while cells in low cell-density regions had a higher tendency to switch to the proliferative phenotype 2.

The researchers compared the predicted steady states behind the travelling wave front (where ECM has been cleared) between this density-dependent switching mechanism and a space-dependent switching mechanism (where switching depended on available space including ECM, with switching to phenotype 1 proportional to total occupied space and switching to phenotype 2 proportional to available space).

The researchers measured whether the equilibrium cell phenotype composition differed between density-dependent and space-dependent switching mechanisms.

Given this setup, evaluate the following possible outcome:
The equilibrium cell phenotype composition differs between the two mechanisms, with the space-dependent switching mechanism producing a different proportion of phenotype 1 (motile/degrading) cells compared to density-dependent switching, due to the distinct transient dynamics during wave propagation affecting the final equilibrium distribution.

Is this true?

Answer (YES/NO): NO